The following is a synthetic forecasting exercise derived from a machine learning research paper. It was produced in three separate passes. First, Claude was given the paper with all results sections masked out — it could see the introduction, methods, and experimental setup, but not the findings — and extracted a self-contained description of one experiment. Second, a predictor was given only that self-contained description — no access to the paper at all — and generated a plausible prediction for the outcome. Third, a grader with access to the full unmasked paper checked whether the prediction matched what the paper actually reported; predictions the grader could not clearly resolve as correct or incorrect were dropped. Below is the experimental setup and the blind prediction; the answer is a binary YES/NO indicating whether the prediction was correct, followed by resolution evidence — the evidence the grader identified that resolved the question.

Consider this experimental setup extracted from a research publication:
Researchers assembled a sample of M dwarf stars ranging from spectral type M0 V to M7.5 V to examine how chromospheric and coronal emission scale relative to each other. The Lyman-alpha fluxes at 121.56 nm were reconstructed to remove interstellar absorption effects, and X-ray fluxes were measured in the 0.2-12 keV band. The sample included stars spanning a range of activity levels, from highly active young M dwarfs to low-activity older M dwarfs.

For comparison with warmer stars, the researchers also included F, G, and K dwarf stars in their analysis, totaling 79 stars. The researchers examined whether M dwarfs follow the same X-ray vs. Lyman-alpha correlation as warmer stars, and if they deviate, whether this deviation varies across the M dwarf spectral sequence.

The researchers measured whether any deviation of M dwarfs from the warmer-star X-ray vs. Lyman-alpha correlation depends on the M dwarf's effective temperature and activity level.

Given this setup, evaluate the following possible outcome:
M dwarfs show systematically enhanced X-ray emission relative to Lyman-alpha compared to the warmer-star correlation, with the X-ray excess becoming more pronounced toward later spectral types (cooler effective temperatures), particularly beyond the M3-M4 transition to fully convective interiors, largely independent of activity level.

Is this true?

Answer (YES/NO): NO